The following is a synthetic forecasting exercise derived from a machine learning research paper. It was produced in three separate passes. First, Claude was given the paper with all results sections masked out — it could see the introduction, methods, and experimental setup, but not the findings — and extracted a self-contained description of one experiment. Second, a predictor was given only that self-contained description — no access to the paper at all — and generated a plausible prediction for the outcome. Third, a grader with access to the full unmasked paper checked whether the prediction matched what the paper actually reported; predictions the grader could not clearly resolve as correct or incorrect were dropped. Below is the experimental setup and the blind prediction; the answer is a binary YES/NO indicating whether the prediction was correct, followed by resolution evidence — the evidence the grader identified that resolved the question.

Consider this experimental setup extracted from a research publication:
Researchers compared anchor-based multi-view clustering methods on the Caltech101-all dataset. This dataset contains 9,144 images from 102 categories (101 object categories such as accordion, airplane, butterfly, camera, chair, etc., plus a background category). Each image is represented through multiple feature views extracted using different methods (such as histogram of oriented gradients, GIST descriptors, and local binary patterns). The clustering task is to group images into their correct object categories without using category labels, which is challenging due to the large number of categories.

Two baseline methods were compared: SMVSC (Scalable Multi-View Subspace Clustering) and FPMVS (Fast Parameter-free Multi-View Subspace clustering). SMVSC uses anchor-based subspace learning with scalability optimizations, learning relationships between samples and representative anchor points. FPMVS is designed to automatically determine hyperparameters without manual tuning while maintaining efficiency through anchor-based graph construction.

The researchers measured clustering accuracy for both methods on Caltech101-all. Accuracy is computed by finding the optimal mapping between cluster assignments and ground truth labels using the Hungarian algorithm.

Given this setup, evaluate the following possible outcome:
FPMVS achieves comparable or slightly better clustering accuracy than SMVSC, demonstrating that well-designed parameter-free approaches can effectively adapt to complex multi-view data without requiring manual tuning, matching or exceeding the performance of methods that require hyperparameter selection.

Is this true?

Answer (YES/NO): YES